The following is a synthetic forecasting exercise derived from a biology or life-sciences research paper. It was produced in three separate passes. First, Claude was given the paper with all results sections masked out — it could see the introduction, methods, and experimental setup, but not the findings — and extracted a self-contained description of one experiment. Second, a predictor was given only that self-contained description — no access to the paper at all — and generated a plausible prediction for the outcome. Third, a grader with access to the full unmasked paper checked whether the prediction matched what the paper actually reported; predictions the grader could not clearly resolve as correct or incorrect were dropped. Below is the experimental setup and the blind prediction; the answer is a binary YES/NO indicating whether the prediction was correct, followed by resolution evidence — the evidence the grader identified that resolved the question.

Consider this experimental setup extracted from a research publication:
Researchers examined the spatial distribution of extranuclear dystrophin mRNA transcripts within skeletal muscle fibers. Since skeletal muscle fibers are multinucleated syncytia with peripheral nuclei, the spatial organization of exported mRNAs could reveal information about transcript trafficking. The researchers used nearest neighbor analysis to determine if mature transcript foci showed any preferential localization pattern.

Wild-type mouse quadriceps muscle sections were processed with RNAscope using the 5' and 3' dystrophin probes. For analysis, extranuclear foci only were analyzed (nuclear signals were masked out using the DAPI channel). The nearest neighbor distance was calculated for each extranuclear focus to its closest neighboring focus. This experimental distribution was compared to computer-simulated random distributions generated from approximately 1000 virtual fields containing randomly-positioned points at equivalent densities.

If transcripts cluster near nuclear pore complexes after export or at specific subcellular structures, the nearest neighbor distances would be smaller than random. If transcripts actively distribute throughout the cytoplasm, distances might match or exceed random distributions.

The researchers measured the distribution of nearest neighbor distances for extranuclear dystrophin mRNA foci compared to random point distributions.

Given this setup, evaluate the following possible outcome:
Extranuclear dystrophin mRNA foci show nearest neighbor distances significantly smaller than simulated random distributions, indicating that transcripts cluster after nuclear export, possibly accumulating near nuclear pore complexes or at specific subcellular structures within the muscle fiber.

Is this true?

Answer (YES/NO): NO